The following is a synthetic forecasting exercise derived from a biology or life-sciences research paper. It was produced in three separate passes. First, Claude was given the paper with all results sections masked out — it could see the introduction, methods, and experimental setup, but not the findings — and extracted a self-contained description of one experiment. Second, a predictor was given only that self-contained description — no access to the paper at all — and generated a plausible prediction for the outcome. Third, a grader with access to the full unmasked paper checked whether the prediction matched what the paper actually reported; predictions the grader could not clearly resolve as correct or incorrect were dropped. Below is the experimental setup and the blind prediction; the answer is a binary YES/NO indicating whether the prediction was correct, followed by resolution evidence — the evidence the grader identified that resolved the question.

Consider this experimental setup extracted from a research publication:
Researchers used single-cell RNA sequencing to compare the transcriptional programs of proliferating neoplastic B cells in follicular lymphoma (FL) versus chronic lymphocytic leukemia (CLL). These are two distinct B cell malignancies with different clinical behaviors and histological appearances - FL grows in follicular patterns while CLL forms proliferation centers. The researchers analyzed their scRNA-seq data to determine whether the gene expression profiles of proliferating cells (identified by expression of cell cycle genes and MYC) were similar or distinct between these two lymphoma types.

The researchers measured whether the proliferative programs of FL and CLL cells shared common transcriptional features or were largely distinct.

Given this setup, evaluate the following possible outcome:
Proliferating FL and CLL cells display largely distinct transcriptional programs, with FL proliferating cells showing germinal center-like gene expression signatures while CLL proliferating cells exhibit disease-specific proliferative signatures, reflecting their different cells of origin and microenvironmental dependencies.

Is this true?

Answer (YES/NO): NO